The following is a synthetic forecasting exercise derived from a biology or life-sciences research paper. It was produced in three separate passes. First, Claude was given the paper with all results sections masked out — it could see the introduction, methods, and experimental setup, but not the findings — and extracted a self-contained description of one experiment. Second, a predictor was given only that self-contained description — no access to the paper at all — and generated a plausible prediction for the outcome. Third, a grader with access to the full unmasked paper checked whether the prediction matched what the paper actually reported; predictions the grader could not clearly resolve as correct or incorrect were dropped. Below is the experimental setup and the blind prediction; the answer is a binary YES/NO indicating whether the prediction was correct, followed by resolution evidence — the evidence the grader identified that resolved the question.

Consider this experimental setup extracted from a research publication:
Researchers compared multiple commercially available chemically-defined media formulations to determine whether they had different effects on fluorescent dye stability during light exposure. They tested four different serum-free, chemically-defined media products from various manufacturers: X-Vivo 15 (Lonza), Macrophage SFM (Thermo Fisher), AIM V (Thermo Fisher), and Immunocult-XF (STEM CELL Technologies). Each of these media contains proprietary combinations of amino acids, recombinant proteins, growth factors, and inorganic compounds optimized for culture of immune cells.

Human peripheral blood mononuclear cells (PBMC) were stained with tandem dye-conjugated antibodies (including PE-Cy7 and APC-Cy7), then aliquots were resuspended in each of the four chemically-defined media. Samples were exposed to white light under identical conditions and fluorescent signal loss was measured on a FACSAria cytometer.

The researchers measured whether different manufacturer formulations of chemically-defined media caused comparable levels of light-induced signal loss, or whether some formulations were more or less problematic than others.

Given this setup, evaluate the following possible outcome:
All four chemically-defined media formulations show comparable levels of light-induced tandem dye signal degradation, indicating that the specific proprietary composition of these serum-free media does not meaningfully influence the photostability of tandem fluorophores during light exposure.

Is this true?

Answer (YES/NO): NO